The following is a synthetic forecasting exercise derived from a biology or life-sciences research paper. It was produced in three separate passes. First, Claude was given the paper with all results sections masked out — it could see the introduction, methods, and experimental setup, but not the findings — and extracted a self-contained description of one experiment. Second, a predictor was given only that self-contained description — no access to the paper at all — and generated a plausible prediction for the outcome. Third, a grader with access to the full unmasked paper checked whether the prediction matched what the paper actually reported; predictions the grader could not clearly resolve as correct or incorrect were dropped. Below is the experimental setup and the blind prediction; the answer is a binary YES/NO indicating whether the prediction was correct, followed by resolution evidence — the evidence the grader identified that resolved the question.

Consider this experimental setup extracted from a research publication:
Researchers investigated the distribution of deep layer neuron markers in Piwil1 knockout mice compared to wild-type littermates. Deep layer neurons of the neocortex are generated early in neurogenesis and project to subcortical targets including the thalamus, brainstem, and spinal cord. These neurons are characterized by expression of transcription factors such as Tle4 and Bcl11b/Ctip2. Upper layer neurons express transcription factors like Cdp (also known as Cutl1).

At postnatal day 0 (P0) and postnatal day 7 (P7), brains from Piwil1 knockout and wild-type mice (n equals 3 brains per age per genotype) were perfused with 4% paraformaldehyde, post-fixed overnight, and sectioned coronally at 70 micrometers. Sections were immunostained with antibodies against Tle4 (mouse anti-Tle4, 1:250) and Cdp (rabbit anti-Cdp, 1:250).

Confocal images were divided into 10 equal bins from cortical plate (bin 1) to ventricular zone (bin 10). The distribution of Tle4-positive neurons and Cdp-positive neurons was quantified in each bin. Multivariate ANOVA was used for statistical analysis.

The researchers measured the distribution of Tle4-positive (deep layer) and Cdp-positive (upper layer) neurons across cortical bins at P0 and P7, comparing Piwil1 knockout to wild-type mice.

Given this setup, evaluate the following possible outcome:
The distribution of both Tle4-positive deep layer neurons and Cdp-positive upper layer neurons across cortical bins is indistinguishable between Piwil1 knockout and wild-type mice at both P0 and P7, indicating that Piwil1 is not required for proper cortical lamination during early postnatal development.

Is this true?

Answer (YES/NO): NO